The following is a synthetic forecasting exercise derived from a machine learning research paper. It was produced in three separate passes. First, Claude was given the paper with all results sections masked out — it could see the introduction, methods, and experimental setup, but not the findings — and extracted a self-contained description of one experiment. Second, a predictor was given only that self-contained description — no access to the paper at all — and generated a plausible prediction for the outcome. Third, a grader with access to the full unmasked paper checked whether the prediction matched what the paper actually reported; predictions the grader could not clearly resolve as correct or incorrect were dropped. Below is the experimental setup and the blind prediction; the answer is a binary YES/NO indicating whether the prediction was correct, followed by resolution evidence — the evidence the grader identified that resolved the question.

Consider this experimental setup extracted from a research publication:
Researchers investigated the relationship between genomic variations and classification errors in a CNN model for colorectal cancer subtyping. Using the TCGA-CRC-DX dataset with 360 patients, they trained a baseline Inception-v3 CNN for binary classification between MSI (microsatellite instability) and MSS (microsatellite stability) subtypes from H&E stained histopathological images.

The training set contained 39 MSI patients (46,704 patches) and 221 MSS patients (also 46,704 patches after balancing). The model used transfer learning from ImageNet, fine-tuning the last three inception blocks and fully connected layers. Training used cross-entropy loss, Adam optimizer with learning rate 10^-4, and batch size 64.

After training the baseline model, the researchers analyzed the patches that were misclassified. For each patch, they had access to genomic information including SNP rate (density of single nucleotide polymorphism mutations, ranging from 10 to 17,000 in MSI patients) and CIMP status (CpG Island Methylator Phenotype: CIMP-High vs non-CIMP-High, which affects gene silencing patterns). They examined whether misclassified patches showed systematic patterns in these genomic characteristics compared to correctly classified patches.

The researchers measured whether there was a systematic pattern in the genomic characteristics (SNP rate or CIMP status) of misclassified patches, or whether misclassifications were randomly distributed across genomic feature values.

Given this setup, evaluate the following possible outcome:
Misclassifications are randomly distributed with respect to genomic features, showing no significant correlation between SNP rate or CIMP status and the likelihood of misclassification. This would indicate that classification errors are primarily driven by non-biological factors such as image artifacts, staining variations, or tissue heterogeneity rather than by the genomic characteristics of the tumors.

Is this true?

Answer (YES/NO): NO